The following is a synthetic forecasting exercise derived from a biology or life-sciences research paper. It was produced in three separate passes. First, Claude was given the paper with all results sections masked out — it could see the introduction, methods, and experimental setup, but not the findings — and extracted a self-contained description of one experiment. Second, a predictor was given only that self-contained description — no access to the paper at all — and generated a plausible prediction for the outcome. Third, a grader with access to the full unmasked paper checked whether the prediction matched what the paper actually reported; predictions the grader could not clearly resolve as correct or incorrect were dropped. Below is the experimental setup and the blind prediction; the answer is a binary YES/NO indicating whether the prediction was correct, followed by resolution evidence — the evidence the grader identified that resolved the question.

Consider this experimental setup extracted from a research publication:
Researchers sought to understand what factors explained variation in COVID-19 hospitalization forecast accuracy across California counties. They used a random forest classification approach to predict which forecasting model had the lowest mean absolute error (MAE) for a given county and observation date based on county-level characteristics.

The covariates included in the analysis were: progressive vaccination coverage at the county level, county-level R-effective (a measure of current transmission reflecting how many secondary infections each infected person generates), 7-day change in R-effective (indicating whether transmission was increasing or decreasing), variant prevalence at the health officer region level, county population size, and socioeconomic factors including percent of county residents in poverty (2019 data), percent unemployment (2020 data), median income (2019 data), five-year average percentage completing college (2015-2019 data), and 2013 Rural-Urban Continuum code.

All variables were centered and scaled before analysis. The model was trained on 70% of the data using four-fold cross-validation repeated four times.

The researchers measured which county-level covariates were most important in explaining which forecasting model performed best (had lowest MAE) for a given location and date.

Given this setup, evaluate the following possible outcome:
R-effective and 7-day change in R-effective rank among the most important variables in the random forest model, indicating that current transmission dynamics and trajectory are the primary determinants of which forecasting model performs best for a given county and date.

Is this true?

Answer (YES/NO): NO